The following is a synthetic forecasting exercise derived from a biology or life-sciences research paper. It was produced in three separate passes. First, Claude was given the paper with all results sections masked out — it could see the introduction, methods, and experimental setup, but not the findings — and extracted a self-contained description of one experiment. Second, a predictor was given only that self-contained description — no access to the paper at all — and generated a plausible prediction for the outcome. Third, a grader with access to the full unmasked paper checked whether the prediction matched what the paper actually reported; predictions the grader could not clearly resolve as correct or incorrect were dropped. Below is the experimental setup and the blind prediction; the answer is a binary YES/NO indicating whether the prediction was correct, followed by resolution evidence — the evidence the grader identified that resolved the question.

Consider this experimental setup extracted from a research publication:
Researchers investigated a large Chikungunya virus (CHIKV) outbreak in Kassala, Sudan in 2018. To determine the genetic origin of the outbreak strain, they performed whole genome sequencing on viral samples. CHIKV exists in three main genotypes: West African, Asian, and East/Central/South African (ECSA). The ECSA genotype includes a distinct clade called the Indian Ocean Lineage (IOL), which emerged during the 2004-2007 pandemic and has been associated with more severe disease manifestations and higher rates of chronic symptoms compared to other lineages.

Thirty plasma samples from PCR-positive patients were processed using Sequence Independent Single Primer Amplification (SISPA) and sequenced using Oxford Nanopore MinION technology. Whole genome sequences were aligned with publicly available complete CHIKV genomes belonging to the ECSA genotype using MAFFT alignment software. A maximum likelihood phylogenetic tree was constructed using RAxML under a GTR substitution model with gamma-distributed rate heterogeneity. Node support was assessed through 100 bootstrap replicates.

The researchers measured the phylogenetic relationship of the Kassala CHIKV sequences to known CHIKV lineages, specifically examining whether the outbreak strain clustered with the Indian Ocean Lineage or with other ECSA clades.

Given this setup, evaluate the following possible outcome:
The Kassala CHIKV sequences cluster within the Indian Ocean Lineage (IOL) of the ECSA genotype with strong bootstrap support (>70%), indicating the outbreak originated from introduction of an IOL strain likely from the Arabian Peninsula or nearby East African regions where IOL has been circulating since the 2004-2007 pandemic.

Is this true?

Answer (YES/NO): NO